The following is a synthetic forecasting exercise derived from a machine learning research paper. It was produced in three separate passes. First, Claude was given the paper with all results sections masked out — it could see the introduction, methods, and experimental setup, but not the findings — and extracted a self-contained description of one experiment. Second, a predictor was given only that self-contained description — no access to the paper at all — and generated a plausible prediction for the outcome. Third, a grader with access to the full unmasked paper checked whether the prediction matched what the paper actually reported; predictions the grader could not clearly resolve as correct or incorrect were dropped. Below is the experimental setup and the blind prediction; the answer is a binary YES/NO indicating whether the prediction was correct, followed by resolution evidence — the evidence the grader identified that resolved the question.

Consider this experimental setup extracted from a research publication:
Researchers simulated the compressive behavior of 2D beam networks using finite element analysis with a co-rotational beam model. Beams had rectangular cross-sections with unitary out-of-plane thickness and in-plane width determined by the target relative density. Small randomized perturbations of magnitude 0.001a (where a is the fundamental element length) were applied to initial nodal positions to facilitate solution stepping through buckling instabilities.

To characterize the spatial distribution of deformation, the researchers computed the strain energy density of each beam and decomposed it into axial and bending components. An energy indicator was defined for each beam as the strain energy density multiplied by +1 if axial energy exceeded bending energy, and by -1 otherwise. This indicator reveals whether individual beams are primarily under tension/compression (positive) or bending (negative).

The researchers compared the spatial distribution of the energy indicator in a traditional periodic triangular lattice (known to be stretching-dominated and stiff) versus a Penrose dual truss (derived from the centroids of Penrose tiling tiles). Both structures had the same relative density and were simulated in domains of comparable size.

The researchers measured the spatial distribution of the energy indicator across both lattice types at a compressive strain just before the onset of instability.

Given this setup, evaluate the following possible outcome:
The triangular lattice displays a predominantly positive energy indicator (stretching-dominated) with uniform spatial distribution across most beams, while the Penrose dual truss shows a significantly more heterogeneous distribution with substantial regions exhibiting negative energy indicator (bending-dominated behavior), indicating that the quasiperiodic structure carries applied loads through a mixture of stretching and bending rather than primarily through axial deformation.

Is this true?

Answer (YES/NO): NO